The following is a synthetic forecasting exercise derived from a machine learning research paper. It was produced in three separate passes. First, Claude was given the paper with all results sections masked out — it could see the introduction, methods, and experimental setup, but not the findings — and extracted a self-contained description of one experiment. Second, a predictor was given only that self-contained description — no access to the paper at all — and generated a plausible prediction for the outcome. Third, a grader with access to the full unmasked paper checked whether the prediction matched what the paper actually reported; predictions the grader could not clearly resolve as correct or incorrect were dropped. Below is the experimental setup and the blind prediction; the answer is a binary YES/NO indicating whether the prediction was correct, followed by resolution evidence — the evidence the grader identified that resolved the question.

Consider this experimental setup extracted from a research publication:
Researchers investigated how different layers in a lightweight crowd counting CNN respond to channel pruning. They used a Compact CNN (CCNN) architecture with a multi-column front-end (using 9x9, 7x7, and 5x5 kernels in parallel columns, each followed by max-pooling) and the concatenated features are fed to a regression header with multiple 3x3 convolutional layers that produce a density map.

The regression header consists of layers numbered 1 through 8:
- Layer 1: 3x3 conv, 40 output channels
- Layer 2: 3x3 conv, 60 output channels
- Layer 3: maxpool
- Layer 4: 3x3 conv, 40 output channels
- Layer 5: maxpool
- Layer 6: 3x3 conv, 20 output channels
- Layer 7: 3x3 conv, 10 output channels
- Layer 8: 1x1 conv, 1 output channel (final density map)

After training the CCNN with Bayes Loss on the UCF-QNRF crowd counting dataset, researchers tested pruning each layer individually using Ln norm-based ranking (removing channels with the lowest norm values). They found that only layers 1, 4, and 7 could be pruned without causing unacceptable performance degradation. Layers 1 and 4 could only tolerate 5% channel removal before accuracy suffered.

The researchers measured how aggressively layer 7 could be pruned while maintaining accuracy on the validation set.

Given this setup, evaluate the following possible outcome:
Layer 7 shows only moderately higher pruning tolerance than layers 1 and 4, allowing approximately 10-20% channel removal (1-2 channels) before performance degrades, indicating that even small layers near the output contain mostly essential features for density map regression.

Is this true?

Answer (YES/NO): NO